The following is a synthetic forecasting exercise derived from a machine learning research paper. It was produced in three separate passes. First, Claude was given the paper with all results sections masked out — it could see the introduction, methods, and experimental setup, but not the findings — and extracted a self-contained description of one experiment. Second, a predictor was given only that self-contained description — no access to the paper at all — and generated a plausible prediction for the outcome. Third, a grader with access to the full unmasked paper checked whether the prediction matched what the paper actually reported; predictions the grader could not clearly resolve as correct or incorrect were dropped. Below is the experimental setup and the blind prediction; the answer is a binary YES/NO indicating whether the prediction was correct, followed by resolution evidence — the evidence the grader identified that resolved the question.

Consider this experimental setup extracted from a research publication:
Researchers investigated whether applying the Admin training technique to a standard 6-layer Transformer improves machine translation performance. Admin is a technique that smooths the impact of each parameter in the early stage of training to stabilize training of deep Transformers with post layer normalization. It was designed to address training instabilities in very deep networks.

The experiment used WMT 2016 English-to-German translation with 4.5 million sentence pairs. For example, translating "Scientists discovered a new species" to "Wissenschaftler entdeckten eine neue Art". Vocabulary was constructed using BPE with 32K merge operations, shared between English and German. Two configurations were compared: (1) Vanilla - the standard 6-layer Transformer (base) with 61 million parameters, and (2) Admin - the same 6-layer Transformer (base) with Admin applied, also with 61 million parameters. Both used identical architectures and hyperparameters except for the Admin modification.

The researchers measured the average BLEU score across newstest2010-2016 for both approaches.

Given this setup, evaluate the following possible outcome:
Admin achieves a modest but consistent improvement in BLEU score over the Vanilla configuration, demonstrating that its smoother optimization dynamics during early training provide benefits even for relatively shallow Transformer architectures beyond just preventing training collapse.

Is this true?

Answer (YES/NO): NO